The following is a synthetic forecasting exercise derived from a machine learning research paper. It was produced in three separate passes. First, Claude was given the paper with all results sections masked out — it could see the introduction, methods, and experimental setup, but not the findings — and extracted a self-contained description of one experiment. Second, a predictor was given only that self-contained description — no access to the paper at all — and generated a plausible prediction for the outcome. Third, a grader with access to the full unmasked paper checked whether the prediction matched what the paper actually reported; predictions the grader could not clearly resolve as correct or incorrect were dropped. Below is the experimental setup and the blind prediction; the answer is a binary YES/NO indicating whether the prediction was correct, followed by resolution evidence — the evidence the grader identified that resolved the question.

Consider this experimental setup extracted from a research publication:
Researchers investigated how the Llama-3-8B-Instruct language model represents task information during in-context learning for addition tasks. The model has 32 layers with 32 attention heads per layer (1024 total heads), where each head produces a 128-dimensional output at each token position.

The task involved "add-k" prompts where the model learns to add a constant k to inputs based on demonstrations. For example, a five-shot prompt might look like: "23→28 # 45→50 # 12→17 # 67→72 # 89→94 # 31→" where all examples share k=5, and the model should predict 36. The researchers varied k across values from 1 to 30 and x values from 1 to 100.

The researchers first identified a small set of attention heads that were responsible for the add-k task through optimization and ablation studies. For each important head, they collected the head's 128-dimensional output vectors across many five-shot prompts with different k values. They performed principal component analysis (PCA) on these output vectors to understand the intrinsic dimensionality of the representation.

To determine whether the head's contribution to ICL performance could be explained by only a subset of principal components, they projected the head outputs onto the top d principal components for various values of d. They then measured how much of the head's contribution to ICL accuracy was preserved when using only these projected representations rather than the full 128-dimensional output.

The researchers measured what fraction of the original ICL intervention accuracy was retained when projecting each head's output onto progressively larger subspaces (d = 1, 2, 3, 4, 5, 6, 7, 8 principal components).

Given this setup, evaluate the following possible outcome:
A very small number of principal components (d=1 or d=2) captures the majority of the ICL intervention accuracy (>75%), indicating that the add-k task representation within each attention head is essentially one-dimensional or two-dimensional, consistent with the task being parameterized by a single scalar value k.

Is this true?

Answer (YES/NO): NO